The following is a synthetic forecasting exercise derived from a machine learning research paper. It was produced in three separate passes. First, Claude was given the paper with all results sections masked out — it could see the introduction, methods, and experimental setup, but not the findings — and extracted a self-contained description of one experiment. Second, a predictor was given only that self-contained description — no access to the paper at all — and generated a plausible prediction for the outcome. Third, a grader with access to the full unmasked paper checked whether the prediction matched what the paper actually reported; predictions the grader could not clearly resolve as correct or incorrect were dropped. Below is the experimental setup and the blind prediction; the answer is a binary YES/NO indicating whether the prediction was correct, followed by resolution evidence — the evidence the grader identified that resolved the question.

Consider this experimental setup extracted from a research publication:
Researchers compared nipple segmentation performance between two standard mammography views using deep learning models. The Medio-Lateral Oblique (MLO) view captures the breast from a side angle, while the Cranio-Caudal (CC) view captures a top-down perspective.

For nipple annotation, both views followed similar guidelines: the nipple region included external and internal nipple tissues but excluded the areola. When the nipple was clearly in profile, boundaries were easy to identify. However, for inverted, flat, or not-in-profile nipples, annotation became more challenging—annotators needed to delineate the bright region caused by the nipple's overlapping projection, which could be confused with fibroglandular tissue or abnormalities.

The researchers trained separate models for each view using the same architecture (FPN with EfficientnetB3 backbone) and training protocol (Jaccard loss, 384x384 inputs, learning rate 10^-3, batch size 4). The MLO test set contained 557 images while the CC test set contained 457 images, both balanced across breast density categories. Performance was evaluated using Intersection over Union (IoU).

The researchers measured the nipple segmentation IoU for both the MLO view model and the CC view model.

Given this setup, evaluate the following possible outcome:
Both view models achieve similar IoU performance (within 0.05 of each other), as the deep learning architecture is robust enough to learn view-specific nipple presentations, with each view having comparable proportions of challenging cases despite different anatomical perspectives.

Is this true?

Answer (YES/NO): YES